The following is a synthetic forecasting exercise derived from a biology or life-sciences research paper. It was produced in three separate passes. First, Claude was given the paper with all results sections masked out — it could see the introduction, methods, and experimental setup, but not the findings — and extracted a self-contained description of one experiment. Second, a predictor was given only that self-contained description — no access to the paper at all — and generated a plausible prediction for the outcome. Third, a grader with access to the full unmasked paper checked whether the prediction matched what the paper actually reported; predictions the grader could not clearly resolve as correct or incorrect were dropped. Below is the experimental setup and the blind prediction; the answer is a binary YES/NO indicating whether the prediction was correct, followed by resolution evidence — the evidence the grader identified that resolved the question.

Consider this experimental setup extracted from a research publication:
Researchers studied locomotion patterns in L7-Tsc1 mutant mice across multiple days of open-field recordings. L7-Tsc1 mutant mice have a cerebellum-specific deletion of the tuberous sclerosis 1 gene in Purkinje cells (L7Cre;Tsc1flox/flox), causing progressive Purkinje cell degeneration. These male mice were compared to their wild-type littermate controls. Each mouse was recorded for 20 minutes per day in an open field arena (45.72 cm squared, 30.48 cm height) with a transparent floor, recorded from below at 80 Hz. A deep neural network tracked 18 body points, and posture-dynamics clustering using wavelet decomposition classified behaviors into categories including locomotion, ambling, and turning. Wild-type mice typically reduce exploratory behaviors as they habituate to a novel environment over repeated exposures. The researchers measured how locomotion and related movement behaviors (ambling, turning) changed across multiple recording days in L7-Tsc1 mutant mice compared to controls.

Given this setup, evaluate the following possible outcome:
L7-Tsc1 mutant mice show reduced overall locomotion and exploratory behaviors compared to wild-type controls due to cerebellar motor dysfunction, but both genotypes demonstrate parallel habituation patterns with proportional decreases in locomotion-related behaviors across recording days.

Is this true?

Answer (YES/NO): NO